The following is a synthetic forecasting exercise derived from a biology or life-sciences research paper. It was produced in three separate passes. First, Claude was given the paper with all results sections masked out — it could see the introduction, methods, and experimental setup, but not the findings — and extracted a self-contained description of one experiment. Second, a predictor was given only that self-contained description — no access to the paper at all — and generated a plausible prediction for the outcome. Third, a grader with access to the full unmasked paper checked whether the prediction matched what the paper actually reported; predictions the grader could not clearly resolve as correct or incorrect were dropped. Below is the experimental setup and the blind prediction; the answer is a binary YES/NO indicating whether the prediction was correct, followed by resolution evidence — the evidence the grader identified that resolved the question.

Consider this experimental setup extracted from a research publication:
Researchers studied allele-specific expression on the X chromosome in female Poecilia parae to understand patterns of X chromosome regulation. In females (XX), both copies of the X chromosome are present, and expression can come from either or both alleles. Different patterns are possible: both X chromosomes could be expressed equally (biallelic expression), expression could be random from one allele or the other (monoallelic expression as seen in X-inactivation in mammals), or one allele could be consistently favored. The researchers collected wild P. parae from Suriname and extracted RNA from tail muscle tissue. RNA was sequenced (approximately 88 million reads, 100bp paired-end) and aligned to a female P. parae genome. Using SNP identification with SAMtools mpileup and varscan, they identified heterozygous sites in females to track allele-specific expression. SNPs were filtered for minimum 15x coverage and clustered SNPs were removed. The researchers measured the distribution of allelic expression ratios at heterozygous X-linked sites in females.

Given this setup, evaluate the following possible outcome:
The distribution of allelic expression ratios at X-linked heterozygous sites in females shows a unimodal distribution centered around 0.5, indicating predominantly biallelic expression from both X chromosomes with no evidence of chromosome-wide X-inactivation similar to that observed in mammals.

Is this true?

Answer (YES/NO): YES